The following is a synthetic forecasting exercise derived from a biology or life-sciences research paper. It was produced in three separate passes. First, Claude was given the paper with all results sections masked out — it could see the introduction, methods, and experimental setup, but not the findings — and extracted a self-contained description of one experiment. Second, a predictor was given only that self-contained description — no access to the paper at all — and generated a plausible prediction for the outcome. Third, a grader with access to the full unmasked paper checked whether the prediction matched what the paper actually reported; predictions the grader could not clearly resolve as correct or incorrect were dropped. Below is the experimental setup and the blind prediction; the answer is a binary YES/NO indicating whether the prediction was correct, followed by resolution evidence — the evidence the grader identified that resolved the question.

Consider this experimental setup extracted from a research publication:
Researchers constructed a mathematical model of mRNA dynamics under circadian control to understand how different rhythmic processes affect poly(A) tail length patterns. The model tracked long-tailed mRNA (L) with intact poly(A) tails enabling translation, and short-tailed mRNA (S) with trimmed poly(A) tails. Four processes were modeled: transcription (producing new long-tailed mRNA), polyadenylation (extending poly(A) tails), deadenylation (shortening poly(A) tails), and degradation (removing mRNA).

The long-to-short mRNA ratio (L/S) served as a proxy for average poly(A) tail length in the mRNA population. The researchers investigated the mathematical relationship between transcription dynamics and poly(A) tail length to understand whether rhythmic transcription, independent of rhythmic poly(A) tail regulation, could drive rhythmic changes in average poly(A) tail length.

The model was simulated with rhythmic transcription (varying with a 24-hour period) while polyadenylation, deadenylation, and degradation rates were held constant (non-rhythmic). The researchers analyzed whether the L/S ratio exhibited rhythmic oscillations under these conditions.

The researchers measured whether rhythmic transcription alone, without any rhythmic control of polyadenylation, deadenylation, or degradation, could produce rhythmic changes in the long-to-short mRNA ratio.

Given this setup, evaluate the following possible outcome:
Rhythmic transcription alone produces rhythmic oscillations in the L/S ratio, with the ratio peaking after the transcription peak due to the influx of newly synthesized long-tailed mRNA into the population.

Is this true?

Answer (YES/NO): NO